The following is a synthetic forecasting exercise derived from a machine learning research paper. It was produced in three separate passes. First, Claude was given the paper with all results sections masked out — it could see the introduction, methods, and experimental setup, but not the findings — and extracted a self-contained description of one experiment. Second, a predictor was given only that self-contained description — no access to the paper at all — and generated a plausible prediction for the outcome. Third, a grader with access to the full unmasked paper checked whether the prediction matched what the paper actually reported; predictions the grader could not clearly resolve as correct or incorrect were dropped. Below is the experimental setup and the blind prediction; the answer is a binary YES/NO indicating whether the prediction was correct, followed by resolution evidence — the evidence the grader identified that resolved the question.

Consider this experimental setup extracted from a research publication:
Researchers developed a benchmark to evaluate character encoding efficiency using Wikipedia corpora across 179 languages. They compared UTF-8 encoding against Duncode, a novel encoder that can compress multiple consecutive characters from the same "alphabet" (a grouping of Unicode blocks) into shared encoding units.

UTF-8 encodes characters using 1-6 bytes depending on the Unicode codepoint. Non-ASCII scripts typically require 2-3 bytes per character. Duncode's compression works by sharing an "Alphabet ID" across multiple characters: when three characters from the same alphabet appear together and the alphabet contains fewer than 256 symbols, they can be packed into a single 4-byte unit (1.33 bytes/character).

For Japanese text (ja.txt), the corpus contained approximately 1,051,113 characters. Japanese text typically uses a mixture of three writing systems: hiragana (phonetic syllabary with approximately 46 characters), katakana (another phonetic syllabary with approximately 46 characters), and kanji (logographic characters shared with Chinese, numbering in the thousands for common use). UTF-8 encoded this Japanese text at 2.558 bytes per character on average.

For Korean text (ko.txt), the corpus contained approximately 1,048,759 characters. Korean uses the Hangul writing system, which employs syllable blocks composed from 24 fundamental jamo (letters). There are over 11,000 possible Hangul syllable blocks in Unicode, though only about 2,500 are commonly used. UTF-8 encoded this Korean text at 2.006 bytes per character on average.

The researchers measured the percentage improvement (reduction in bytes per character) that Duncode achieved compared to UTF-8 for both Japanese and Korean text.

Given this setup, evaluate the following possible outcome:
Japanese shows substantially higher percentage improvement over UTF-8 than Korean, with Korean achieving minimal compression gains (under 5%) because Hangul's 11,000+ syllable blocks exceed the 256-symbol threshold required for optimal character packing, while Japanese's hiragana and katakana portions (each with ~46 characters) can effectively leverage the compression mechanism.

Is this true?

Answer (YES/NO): NO